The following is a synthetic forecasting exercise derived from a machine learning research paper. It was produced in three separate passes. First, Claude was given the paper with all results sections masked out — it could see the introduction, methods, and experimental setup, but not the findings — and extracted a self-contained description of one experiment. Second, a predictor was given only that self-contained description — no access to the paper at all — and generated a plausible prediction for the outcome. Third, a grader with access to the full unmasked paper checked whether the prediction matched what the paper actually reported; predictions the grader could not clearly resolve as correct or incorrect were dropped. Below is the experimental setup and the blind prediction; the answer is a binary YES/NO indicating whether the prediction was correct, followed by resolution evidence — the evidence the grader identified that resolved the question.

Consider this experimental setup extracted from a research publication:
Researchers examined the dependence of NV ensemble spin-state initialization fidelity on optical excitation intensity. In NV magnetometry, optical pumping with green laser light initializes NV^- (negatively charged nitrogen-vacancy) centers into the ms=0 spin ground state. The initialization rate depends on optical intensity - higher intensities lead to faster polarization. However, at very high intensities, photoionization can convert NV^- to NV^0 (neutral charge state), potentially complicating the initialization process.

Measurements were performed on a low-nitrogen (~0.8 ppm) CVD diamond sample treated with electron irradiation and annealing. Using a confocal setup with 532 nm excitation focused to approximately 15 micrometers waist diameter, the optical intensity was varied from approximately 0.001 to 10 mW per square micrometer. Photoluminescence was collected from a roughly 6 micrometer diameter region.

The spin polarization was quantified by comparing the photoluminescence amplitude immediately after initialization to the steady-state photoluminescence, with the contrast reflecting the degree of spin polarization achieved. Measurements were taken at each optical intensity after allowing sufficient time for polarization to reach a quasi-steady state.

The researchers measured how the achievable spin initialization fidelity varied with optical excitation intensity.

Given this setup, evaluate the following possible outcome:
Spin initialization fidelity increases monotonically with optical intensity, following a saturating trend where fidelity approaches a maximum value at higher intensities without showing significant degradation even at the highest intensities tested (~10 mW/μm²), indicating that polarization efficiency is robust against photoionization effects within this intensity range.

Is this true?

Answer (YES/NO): NO